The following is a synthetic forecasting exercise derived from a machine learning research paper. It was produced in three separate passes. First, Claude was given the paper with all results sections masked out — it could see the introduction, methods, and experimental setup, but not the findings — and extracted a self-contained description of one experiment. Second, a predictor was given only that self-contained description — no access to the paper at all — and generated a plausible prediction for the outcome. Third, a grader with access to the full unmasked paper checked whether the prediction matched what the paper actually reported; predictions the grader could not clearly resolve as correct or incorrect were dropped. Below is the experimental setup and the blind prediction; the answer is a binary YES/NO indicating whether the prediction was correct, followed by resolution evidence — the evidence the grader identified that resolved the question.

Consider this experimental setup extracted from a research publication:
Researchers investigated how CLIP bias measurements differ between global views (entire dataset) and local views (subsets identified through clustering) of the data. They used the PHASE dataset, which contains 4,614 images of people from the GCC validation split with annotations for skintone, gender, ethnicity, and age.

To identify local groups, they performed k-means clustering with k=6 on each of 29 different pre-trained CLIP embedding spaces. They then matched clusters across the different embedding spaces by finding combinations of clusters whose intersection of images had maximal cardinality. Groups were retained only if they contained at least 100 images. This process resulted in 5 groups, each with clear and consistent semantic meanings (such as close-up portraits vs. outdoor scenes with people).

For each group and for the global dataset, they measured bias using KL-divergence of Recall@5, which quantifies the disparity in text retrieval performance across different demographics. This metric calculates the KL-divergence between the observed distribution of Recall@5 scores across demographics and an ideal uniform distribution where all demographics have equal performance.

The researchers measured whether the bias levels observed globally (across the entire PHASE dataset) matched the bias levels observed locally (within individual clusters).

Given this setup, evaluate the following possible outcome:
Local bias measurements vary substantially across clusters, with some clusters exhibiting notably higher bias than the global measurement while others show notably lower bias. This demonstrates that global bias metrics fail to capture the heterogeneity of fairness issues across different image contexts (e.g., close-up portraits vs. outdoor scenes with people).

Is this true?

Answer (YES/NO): YES